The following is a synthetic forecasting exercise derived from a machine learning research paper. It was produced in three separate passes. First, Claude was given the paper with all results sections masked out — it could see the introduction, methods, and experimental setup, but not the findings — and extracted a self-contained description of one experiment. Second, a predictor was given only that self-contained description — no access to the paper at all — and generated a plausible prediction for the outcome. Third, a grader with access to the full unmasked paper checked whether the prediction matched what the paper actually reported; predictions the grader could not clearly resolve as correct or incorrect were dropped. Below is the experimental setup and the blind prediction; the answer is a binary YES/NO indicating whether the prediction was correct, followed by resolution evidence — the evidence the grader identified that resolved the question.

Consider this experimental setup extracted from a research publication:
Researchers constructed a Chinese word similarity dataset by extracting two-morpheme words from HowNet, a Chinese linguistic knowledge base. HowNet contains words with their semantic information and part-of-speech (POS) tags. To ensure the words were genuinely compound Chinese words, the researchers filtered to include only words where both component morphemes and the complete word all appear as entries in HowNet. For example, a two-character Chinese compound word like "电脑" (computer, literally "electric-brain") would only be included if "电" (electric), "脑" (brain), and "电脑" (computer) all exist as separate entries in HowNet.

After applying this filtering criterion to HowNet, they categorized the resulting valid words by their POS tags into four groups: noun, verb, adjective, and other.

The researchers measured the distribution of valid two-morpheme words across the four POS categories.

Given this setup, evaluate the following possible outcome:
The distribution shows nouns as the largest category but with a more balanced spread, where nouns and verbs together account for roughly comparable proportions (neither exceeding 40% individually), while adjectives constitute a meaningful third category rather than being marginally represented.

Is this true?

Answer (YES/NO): NO